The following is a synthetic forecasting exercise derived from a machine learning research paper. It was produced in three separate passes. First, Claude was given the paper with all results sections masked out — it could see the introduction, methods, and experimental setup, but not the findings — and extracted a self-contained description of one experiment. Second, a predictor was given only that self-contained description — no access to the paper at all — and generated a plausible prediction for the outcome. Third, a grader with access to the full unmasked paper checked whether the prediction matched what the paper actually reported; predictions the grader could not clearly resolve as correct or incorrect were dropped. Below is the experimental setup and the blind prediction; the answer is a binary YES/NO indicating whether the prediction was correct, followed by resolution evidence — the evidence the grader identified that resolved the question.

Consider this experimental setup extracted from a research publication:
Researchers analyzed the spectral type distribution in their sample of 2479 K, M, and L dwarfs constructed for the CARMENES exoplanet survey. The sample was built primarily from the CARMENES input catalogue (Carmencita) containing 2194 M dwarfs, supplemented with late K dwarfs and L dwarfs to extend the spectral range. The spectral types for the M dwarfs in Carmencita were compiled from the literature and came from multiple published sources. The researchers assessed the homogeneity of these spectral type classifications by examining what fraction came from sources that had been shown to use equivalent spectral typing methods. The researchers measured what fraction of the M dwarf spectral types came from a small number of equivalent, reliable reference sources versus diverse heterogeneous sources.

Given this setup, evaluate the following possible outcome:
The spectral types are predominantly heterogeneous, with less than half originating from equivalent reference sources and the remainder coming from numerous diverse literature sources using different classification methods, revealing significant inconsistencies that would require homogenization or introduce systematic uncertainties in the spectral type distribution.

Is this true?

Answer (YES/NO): NO